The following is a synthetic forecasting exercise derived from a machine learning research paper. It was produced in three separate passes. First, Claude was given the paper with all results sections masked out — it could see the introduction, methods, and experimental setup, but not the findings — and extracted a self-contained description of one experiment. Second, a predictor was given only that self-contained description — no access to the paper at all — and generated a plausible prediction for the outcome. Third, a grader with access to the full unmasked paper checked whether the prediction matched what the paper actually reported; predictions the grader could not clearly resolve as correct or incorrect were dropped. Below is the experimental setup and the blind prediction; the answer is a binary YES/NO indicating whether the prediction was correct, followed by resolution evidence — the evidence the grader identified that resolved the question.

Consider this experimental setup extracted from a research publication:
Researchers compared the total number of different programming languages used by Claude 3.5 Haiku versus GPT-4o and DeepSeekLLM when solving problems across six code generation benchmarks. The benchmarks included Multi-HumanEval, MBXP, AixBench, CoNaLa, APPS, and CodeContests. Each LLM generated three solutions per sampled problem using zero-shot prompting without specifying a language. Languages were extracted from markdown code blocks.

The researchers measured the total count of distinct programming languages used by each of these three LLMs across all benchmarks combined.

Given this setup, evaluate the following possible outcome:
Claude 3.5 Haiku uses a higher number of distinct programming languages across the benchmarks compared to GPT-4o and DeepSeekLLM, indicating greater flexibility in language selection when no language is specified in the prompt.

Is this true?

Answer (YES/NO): YES